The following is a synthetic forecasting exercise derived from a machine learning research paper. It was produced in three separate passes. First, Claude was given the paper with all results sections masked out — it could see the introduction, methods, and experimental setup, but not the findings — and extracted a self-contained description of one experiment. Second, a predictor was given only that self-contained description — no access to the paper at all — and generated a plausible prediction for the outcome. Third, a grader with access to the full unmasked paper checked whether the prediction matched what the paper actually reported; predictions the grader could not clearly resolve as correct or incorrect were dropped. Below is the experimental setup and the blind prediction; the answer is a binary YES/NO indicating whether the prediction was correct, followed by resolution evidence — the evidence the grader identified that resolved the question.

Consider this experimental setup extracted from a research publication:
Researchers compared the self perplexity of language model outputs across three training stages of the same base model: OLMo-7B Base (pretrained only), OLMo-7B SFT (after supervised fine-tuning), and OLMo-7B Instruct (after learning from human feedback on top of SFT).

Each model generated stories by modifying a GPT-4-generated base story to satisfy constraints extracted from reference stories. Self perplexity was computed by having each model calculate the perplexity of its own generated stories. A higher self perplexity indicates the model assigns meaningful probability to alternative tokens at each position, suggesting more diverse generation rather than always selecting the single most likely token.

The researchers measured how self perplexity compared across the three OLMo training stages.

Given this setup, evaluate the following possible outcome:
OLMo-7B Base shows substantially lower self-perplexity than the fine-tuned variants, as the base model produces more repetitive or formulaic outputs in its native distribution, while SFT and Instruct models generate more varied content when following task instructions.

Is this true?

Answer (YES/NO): NO